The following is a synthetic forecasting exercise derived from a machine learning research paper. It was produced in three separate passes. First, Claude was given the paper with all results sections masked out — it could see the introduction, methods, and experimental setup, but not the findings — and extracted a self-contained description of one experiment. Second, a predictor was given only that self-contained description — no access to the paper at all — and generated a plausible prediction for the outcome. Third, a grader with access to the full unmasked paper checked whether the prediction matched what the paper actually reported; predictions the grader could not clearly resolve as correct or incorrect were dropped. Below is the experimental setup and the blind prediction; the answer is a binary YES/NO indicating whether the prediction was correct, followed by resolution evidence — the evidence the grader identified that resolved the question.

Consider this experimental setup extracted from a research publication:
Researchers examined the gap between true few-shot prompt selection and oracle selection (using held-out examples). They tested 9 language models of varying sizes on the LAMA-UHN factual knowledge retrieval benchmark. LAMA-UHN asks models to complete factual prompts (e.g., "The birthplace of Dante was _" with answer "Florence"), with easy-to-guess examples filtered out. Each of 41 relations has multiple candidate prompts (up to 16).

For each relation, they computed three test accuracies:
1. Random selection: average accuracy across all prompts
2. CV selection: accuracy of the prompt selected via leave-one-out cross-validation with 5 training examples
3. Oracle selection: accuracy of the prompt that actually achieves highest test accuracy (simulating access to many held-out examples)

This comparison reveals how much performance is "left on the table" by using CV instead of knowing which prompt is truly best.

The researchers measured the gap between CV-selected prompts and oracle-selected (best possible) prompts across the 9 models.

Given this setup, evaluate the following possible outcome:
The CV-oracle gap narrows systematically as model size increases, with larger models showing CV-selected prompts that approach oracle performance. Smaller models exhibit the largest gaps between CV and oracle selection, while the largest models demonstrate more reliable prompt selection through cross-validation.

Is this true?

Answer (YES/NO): NO